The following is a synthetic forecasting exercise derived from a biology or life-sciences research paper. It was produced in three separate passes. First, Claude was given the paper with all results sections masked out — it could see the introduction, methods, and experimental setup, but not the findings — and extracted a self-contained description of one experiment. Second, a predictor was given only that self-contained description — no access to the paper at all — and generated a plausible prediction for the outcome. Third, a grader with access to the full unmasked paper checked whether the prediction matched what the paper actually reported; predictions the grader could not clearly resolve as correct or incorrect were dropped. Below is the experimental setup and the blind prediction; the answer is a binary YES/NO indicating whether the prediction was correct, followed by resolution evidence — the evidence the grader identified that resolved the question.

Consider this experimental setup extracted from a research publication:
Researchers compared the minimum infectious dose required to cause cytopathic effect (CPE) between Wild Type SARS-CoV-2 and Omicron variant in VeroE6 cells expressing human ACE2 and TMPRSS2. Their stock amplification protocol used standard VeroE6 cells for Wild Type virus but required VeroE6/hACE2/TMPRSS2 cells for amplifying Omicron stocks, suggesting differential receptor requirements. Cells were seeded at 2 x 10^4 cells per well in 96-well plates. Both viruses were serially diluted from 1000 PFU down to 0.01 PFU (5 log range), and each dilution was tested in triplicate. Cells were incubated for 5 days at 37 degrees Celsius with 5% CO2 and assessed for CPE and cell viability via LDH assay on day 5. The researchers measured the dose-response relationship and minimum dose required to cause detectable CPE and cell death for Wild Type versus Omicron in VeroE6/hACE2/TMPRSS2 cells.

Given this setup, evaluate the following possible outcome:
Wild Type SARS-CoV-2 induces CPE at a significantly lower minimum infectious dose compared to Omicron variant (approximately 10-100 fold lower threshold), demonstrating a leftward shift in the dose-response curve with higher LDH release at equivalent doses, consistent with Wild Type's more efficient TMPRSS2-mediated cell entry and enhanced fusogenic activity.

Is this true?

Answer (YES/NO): NO